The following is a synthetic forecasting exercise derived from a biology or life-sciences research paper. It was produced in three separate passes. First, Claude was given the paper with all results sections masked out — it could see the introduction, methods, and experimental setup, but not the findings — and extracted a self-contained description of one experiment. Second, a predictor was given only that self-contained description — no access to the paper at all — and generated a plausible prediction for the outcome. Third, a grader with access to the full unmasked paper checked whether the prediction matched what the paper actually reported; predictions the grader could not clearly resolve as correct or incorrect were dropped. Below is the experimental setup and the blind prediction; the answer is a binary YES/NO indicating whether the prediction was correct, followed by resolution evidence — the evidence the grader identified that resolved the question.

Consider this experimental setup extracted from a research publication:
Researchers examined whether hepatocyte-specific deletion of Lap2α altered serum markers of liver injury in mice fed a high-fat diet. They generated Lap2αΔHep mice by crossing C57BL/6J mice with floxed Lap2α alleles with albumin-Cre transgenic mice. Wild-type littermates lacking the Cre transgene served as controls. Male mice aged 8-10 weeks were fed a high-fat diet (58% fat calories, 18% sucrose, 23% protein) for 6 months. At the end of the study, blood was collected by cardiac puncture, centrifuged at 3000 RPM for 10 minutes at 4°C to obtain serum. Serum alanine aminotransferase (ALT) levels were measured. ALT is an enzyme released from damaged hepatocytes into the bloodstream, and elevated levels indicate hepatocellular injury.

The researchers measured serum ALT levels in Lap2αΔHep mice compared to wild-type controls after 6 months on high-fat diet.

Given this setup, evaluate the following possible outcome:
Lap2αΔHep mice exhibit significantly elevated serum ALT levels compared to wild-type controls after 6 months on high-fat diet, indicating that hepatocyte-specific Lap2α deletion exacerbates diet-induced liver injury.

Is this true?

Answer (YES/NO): NO